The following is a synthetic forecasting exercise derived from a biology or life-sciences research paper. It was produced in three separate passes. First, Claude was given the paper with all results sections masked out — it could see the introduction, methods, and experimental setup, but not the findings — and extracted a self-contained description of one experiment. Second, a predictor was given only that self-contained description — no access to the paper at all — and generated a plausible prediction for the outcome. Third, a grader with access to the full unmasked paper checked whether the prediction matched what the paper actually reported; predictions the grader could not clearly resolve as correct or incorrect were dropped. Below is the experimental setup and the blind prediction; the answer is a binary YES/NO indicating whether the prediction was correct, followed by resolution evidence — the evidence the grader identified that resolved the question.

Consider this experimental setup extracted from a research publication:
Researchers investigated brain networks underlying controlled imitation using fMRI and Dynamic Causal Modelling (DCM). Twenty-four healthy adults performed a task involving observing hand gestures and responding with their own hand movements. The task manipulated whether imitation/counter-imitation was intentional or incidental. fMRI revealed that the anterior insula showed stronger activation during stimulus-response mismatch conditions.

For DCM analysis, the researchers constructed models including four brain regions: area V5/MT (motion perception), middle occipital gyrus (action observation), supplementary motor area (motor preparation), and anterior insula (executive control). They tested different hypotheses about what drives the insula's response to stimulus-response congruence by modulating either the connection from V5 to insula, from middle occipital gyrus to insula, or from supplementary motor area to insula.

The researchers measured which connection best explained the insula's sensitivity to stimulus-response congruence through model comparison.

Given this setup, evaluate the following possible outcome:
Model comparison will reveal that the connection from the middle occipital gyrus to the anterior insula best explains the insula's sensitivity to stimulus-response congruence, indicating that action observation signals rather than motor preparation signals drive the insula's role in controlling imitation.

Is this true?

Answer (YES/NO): NO